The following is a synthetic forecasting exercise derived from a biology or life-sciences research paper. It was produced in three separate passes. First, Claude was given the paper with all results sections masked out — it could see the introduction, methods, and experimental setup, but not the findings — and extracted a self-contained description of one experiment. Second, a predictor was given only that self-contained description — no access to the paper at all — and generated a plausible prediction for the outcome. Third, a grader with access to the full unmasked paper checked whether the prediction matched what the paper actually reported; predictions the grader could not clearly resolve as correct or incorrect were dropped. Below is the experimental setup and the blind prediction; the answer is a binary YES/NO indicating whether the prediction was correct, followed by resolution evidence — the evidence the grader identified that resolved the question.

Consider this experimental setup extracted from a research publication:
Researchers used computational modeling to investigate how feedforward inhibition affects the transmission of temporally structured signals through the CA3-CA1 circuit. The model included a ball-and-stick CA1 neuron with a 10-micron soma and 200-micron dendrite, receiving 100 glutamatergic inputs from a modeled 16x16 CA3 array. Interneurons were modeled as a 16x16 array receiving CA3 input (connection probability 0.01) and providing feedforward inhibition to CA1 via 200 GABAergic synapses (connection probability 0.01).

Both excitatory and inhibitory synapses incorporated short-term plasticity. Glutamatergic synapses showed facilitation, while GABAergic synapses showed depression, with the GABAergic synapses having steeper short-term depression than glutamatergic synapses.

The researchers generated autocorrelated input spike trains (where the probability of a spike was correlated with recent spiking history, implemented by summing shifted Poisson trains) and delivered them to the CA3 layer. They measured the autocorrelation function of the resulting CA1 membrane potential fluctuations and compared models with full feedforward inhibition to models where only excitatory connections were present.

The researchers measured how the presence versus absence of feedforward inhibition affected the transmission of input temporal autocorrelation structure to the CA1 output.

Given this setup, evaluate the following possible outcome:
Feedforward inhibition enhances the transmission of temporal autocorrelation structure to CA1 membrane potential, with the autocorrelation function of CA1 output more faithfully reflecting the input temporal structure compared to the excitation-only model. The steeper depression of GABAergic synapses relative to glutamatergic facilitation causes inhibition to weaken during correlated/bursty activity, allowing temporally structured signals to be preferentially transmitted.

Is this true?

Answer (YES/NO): NO